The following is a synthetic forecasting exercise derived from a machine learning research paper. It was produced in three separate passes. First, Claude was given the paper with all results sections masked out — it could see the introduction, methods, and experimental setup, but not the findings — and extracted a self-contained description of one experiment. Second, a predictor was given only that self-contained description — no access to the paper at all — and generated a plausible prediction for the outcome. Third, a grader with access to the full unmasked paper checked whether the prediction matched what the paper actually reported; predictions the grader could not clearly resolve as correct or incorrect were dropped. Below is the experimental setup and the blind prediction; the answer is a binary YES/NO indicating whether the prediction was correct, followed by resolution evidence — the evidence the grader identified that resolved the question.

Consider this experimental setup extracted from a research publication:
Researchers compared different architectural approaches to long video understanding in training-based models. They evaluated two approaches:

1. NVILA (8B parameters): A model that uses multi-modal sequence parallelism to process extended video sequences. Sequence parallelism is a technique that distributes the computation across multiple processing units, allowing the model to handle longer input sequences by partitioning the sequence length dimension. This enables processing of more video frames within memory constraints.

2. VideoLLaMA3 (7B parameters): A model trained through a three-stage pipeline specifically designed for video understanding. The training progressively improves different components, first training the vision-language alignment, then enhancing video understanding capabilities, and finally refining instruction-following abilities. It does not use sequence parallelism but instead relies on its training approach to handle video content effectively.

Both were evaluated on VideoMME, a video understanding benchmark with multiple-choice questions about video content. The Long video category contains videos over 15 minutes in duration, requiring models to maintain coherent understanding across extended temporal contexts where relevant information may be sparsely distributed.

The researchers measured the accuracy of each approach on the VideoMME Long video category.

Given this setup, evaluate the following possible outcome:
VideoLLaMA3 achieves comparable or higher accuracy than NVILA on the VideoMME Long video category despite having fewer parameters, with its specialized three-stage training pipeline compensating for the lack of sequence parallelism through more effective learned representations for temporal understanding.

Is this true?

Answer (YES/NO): YES